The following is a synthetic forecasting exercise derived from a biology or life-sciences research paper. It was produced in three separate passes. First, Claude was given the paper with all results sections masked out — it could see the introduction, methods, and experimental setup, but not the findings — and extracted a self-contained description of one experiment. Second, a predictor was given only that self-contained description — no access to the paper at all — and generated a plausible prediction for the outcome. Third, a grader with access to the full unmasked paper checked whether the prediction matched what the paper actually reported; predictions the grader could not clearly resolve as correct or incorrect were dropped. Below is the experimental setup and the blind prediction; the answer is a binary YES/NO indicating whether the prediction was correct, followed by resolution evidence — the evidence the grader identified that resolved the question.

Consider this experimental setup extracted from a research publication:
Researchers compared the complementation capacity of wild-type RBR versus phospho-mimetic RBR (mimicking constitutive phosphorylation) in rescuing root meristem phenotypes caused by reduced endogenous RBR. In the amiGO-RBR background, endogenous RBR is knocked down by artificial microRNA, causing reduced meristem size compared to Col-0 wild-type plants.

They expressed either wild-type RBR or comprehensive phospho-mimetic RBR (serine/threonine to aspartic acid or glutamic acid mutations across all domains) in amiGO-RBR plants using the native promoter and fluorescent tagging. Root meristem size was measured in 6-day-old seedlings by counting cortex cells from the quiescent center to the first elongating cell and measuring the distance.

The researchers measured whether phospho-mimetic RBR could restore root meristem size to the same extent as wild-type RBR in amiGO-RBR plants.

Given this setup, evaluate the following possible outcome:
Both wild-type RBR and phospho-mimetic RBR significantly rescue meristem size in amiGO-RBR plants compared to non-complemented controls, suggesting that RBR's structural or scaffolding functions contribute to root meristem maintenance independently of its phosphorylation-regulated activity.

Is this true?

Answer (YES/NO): NO